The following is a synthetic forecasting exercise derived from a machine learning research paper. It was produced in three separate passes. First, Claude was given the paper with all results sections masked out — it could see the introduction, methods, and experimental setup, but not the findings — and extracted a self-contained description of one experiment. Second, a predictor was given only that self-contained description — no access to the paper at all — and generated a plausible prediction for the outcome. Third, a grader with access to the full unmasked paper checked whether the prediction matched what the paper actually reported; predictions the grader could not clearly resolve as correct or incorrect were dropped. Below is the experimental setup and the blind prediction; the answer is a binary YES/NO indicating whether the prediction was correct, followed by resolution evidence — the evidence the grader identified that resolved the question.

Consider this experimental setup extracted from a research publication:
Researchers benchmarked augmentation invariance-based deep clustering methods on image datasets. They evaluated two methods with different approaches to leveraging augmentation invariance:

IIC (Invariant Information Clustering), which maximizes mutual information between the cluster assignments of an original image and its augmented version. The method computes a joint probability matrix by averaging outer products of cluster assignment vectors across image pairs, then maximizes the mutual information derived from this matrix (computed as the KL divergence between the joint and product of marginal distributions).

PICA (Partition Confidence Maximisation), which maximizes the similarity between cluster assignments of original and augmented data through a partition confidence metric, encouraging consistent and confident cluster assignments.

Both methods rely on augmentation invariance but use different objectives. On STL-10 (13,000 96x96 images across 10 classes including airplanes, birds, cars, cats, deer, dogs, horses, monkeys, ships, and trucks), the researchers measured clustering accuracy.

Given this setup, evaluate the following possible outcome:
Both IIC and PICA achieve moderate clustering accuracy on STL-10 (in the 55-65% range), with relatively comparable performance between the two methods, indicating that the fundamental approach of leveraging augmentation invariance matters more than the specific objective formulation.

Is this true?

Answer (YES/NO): NO